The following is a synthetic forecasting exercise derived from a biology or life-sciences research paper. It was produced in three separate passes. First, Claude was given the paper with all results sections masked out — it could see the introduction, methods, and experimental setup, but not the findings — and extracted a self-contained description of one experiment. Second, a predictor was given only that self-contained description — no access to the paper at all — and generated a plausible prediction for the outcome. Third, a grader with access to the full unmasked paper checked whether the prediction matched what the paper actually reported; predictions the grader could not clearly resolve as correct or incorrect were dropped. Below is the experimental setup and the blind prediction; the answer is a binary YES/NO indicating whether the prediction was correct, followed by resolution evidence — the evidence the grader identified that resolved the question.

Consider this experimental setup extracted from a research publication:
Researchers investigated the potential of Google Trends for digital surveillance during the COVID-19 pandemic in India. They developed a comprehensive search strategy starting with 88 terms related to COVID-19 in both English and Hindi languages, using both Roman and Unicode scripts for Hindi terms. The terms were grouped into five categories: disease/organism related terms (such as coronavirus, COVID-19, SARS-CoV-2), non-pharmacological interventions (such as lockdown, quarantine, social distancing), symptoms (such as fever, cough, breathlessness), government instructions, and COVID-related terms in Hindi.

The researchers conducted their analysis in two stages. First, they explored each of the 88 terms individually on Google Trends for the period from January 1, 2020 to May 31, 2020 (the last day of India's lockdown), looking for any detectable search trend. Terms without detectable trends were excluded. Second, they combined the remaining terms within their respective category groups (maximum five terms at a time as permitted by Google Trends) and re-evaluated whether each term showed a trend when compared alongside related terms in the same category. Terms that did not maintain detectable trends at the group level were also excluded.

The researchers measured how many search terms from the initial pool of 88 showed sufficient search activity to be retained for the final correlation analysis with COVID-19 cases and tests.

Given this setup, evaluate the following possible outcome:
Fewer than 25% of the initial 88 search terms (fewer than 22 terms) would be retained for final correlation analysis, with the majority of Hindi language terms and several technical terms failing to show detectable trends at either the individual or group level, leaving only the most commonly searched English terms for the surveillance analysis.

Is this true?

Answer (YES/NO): YES